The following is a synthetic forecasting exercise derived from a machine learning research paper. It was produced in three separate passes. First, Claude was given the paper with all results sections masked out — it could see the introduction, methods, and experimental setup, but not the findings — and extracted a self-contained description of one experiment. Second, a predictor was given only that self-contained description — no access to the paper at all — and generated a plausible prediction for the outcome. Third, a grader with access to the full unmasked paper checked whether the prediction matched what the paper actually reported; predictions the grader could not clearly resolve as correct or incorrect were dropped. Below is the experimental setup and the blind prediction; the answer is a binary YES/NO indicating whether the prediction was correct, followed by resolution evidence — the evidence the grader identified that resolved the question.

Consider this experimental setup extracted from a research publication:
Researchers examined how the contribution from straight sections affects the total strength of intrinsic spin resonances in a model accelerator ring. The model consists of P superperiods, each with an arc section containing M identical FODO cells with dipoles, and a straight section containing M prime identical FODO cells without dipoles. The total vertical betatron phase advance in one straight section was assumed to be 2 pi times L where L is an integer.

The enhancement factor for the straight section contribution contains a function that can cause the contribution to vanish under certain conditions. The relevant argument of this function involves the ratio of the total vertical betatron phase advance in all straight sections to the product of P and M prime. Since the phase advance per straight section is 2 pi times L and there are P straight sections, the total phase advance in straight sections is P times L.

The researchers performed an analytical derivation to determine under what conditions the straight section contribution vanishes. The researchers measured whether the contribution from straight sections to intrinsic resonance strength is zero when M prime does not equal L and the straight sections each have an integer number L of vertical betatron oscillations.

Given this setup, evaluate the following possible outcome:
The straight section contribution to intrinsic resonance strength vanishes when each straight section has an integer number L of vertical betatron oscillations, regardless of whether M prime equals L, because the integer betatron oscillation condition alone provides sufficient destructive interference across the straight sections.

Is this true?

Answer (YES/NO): NO